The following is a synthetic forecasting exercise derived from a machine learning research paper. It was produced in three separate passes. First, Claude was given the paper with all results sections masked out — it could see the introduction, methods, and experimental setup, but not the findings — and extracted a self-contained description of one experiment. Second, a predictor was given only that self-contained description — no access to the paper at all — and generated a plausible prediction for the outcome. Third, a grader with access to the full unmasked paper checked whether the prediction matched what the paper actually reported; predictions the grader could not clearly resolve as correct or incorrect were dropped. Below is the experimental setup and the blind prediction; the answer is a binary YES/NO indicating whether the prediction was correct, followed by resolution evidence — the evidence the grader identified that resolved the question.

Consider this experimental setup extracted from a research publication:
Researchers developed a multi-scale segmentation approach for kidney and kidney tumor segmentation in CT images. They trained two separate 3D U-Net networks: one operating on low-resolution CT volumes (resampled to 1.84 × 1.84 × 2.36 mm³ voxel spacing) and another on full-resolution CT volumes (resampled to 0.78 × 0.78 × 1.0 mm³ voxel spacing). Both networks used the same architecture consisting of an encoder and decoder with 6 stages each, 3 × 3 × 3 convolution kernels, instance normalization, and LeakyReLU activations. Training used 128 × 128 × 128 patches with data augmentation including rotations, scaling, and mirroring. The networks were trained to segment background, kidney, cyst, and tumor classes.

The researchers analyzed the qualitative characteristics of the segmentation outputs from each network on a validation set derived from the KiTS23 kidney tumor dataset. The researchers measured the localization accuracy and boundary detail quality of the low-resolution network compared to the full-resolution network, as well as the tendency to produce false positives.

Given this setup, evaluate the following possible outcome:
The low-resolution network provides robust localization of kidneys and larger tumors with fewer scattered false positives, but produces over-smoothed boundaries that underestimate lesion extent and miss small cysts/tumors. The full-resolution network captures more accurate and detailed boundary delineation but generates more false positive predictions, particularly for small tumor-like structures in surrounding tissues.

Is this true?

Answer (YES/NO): NO